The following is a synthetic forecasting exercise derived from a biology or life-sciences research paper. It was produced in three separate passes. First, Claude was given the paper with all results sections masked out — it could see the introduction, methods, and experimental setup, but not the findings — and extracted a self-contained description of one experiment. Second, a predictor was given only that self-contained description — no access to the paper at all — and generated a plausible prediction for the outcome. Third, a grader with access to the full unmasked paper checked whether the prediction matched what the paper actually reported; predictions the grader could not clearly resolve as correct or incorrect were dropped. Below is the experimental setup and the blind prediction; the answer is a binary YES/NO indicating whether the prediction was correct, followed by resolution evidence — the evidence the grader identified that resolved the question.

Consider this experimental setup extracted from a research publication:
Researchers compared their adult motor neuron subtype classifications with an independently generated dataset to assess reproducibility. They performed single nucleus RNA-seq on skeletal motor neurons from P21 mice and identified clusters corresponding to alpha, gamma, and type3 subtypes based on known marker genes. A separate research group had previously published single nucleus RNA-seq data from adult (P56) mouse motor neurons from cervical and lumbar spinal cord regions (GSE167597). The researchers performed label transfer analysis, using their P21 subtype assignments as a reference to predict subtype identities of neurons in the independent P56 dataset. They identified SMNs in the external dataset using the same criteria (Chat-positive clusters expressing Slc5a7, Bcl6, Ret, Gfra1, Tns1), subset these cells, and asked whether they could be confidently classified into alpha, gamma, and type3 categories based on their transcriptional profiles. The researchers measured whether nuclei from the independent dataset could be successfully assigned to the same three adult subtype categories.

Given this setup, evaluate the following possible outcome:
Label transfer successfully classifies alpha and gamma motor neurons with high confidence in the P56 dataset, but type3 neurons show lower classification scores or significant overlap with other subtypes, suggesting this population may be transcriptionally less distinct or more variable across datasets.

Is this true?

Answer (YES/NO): NO